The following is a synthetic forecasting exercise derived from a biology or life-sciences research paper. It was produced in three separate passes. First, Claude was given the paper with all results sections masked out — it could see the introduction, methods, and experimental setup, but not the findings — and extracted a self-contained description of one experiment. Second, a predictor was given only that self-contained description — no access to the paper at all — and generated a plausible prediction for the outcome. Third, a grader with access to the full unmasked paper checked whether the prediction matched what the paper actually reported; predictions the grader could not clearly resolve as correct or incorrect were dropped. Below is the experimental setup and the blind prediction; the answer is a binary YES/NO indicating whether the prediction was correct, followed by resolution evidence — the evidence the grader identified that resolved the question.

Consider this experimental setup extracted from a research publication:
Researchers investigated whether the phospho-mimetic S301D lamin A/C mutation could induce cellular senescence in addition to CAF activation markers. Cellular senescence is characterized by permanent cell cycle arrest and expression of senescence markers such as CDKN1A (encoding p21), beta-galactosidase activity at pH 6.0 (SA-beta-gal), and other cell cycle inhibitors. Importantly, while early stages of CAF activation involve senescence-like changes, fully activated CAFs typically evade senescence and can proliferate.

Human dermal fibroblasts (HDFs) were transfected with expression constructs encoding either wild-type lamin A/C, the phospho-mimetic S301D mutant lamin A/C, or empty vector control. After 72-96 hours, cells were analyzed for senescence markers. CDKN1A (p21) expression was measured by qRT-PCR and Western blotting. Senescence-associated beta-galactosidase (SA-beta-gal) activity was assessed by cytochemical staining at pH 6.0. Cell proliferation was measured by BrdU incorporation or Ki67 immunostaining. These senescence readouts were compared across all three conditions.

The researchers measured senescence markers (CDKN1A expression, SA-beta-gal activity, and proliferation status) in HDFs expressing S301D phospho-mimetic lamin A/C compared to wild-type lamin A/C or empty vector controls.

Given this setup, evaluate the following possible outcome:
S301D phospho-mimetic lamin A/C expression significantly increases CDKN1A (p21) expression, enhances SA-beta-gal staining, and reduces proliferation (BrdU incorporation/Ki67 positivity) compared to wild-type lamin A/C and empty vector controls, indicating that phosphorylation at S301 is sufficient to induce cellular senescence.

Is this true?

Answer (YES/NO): NO